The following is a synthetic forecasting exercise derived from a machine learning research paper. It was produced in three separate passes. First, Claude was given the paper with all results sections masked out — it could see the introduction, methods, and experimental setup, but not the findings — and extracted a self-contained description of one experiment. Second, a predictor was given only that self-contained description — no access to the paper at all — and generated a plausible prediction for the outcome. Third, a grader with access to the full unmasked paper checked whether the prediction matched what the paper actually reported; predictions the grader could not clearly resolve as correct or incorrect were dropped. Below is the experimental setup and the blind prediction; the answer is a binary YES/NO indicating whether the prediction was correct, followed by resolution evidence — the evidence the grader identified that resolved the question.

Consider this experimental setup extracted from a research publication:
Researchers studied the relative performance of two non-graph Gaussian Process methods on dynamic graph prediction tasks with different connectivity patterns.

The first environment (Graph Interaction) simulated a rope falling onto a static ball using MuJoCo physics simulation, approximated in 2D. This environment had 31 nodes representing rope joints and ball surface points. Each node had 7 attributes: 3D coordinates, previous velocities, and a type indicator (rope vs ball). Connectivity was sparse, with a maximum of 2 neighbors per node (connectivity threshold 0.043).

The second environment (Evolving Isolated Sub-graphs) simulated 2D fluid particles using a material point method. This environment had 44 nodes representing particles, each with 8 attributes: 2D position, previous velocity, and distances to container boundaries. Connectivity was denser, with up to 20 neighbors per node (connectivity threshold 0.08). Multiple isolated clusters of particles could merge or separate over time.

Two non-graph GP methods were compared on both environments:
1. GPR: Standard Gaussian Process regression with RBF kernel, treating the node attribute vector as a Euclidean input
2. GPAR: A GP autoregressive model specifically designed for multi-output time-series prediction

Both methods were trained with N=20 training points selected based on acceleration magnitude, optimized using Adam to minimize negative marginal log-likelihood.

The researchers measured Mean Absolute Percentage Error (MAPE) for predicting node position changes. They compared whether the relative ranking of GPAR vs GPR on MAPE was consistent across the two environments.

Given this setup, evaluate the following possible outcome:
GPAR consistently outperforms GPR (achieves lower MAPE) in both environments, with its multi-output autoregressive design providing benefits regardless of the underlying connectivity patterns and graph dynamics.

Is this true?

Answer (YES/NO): NO